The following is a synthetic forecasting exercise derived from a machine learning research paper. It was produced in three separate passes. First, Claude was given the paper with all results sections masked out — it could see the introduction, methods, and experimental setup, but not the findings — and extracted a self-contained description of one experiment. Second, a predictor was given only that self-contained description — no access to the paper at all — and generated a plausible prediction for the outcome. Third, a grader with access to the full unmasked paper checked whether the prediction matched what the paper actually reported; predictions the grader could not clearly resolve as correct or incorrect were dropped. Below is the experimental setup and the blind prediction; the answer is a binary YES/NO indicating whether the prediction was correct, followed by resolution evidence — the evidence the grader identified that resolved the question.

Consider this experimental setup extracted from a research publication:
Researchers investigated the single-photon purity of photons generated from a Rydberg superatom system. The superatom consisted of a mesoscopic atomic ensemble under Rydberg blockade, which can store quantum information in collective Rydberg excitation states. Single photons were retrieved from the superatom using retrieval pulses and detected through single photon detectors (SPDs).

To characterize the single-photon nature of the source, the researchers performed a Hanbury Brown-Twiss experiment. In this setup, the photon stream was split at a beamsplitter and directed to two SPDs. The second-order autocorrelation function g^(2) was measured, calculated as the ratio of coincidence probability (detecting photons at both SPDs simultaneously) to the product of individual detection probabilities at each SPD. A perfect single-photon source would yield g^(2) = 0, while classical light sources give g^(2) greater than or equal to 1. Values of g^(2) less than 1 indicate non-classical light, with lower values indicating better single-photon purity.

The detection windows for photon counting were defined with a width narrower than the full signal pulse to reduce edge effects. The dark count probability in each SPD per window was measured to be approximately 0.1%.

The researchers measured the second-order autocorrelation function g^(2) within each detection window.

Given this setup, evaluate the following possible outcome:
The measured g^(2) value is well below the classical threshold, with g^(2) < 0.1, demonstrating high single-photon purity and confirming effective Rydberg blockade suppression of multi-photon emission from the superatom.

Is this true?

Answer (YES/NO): YES